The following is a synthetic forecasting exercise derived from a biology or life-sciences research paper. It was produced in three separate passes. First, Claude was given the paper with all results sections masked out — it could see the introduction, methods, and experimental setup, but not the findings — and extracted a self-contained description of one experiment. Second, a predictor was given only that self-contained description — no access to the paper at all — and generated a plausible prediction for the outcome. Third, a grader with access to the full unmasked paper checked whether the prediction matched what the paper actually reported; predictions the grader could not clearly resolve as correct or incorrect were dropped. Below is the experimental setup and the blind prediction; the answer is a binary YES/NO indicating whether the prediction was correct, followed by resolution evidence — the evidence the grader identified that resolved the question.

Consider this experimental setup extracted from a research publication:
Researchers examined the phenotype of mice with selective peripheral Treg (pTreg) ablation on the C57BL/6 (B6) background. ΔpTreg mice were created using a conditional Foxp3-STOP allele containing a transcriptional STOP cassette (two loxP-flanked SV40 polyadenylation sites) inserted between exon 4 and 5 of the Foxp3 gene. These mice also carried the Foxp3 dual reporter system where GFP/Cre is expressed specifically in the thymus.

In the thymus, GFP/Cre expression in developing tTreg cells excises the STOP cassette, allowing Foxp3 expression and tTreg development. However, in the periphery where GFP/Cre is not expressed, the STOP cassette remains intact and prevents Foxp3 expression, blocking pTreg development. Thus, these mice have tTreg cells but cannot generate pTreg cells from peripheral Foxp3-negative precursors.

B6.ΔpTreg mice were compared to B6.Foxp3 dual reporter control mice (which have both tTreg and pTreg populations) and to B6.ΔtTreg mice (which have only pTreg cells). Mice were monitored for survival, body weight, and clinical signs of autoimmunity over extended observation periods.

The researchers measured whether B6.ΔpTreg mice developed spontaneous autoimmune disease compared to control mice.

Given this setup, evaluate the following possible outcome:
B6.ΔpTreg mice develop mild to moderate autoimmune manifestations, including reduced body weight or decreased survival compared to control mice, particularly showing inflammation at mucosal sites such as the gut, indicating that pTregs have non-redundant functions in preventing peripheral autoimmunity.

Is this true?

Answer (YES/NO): NO